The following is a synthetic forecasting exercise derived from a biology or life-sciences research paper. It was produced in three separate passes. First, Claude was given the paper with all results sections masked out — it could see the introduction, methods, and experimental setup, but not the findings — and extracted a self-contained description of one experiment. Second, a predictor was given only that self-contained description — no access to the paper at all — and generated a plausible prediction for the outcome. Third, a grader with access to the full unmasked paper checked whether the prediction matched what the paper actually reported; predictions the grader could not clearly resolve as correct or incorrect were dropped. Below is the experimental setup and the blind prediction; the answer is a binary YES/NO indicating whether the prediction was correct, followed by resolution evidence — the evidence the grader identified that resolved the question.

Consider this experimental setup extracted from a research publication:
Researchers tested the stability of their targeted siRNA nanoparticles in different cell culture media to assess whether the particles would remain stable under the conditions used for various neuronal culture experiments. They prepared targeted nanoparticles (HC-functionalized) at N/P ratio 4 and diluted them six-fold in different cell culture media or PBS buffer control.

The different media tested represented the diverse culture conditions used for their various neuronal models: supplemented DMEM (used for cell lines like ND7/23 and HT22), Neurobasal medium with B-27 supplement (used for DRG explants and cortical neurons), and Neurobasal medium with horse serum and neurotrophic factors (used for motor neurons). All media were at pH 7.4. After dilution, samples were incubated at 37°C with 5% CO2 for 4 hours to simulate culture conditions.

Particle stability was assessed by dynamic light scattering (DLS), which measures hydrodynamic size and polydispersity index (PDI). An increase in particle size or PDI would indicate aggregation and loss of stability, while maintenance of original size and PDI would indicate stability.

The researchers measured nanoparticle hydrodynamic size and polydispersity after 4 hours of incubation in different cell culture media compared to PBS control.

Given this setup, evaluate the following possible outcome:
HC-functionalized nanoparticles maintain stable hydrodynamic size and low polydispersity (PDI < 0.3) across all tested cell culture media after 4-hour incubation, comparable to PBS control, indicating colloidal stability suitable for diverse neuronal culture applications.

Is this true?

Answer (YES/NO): YES